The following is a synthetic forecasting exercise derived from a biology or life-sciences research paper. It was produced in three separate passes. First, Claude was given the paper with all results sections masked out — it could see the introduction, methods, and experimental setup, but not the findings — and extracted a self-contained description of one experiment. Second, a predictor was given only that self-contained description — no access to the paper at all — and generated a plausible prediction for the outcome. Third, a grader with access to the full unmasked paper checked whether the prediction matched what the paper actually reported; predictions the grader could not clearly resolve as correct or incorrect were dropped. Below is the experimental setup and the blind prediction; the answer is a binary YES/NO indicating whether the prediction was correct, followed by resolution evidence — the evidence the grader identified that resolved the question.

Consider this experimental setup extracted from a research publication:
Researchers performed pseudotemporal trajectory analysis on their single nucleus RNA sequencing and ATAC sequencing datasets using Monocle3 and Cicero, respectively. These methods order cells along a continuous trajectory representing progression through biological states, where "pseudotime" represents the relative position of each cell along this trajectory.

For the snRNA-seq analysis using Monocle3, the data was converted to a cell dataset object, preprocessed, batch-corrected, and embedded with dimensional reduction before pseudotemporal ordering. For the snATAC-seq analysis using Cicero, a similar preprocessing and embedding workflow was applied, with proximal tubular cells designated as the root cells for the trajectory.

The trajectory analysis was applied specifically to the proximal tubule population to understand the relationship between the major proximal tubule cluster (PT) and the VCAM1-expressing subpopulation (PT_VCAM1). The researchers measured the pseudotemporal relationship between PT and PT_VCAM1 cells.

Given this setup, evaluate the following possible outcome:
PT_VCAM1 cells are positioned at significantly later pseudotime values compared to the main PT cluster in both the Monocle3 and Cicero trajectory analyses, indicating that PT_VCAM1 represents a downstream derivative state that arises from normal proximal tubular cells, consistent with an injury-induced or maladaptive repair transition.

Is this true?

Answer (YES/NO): YES